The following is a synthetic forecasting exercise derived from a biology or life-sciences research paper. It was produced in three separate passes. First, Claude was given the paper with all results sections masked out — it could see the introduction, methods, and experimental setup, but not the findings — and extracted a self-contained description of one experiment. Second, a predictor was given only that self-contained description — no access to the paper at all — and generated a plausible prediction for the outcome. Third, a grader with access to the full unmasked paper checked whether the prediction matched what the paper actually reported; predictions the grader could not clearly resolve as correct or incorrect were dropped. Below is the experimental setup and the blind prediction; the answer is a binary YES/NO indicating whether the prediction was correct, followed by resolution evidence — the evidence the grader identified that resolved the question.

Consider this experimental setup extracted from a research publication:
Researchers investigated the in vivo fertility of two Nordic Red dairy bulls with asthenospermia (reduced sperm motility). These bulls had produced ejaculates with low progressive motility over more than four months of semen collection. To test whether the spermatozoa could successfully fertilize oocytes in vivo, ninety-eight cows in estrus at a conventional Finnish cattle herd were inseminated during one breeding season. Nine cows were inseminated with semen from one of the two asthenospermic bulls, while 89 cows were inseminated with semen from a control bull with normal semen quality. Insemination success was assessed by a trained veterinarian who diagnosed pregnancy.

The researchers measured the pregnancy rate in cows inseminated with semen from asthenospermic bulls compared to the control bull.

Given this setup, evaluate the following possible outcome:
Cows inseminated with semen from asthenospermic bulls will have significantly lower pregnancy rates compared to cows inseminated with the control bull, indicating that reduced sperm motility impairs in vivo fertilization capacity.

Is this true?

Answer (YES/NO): YES